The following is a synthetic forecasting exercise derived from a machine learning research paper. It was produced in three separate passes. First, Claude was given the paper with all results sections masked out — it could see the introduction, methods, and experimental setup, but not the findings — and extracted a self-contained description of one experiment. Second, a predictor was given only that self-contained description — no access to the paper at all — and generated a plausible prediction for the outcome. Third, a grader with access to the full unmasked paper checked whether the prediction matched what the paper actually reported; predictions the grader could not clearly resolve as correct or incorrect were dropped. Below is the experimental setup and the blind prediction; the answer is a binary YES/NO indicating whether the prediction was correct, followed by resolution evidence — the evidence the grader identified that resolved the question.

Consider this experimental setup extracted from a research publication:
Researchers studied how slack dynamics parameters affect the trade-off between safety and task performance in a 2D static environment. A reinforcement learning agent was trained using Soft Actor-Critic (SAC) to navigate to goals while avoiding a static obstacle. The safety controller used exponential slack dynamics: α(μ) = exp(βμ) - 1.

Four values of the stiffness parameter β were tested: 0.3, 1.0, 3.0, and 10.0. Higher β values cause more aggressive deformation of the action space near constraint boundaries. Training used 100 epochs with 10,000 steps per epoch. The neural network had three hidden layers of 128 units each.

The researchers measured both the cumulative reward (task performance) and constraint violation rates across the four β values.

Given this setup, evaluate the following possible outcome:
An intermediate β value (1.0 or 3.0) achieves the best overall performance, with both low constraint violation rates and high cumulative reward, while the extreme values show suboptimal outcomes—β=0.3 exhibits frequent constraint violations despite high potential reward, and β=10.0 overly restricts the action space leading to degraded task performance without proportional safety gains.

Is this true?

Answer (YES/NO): NO